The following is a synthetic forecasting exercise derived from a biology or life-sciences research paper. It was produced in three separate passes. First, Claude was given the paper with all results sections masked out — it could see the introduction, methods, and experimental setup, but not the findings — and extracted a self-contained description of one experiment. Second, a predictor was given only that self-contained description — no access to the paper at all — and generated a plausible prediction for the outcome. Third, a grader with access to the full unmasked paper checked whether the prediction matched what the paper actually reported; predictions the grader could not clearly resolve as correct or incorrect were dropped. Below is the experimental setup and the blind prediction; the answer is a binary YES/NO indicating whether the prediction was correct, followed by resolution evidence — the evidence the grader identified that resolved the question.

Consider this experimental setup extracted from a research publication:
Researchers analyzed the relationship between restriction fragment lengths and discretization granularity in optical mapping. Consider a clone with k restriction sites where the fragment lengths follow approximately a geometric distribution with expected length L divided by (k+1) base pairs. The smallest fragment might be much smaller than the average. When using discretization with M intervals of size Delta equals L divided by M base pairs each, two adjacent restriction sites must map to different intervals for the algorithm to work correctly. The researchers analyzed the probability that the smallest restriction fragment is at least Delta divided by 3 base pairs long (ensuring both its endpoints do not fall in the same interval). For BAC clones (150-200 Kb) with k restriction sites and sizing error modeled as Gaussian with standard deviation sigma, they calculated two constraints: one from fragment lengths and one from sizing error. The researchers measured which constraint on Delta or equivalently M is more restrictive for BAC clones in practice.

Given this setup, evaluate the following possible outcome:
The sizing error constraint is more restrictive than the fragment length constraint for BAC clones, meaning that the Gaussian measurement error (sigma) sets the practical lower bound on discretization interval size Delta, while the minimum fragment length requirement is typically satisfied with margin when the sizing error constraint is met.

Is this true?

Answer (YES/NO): YES